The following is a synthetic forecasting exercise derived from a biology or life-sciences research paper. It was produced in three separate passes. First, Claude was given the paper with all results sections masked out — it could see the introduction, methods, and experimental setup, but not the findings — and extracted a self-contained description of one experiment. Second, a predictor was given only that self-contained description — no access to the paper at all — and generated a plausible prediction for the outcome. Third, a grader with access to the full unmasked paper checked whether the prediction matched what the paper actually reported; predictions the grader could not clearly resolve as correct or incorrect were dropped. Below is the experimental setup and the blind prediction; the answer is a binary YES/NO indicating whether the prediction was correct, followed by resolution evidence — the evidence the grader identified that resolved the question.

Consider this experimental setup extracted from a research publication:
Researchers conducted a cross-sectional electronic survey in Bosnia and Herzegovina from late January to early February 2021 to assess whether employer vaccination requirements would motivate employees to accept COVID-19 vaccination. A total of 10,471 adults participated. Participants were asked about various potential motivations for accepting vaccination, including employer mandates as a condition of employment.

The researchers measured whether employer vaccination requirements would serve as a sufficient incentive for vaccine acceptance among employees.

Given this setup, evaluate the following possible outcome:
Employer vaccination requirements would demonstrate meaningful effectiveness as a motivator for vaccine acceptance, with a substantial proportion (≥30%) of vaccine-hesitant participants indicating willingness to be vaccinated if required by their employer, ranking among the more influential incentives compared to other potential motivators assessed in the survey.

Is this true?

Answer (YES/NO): NO